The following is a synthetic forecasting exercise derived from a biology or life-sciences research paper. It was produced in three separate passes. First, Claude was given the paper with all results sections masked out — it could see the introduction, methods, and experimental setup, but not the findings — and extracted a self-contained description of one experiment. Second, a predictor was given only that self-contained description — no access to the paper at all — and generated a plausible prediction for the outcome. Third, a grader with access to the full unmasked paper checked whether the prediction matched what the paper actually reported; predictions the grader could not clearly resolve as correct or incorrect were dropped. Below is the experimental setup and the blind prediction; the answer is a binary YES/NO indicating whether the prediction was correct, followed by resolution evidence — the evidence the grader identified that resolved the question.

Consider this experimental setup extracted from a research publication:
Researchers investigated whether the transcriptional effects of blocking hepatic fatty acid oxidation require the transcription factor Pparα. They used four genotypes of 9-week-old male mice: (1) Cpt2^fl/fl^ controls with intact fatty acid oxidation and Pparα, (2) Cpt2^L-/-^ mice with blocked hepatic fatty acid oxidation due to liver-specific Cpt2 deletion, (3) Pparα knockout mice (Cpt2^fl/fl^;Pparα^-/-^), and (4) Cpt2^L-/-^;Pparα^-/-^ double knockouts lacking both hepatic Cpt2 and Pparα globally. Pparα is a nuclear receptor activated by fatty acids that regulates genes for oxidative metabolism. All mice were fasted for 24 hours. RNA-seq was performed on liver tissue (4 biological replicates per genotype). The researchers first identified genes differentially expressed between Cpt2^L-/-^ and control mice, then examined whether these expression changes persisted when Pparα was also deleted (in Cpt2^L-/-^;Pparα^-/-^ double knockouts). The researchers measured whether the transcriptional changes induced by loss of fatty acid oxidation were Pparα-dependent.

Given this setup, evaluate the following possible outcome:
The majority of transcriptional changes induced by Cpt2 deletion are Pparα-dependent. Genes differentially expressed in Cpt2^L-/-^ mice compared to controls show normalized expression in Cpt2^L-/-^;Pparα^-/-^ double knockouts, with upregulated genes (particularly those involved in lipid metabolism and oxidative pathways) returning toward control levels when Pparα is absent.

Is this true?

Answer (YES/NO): YES